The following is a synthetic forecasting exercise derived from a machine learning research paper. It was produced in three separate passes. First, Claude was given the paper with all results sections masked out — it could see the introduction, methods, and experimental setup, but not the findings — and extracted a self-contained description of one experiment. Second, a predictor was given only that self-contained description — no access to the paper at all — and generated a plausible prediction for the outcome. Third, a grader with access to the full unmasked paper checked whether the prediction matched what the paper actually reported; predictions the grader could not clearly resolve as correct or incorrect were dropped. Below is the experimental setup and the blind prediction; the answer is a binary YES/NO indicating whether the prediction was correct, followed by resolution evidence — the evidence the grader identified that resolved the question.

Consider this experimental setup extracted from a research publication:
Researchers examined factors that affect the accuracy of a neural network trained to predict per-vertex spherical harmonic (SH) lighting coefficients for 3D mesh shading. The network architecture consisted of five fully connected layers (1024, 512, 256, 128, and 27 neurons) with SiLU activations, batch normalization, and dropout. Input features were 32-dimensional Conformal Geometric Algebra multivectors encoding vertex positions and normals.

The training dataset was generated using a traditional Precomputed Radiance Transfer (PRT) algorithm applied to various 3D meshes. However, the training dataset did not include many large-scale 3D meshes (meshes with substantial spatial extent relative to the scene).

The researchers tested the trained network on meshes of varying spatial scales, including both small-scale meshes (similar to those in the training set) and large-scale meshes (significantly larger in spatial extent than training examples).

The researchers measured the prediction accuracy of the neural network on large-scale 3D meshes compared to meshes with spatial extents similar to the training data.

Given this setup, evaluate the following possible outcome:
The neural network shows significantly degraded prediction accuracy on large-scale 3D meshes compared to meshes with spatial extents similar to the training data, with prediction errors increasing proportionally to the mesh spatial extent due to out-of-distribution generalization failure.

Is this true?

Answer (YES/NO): NO